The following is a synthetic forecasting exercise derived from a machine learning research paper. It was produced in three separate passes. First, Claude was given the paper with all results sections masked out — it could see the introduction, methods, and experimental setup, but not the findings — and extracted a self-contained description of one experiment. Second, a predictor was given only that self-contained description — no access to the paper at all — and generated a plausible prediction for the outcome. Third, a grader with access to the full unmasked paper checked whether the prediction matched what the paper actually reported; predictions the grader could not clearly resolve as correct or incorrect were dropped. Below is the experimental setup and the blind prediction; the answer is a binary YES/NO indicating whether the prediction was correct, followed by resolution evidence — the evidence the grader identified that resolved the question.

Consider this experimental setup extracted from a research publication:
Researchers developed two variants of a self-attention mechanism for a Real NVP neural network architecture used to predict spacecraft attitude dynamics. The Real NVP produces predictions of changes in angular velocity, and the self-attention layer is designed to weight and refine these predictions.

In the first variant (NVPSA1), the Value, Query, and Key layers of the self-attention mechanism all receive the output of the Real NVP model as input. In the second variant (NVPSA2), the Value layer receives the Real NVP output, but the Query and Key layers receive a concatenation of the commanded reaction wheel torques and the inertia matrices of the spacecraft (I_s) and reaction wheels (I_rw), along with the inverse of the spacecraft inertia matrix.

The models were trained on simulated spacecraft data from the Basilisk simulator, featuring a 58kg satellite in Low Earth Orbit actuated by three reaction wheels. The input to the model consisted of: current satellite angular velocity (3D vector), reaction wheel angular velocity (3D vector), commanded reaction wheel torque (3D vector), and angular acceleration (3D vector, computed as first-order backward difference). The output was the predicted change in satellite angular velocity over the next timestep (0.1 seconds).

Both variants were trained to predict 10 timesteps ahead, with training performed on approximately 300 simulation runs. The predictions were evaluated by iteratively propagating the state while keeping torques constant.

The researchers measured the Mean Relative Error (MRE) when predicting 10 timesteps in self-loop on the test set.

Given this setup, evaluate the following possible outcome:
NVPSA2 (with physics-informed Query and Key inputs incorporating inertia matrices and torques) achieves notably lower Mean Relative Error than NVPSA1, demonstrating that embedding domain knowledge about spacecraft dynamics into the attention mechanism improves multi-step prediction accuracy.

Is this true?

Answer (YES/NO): YES